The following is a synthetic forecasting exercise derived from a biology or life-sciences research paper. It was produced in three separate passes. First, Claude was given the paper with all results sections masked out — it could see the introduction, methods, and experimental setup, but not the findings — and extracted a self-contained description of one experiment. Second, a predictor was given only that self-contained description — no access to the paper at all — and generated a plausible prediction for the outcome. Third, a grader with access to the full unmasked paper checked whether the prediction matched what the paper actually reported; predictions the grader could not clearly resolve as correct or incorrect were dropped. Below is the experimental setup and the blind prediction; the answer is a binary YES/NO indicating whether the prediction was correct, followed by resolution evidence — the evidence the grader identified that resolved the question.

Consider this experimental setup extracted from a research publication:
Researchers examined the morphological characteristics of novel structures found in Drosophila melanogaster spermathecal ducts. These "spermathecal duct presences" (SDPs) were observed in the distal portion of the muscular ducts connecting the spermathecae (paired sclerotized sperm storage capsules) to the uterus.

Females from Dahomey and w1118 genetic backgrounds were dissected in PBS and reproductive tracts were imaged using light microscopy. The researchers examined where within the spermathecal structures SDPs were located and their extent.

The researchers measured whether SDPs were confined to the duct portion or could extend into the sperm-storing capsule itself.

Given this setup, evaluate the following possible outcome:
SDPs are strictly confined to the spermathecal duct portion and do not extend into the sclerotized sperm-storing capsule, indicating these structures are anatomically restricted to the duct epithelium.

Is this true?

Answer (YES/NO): NO